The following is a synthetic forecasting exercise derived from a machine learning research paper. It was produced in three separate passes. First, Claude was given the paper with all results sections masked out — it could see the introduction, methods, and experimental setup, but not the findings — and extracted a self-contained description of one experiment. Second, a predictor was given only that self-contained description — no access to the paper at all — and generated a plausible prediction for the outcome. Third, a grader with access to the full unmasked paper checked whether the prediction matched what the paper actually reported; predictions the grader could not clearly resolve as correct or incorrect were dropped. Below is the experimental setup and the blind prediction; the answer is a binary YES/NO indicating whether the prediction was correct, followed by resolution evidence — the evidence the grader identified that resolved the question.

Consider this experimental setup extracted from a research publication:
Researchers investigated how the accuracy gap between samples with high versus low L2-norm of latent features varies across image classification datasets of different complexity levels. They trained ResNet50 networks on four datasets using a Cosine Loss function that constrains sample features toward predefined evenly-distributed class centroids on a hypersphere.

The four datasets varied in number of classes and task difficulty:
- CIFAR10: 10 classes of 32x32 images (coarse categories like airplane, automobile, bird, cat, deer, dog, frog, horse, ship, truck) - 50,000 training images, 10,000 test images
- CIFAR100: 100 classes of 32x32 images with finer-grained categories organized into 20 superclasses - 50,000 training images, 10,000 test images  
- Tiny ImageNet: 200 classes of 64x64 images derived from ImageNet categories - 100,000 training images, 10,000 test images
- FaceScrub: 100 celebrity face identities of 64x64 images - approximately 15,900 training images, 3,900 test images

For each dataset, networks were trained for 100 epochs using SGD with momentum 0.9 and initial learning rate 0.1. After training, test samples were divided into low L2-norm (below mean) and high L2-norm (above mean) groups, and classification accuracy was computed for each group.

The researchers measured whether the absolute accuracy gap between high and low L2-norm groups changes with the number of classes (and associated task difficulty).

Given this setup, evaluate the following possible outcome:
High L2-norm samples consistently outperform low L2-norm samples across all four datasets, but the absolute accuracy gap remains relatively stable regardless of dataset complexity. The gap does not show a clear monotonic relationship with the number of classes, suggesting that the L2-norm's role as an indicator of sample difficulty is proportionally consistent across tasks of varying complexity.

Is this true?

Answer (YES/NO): NO